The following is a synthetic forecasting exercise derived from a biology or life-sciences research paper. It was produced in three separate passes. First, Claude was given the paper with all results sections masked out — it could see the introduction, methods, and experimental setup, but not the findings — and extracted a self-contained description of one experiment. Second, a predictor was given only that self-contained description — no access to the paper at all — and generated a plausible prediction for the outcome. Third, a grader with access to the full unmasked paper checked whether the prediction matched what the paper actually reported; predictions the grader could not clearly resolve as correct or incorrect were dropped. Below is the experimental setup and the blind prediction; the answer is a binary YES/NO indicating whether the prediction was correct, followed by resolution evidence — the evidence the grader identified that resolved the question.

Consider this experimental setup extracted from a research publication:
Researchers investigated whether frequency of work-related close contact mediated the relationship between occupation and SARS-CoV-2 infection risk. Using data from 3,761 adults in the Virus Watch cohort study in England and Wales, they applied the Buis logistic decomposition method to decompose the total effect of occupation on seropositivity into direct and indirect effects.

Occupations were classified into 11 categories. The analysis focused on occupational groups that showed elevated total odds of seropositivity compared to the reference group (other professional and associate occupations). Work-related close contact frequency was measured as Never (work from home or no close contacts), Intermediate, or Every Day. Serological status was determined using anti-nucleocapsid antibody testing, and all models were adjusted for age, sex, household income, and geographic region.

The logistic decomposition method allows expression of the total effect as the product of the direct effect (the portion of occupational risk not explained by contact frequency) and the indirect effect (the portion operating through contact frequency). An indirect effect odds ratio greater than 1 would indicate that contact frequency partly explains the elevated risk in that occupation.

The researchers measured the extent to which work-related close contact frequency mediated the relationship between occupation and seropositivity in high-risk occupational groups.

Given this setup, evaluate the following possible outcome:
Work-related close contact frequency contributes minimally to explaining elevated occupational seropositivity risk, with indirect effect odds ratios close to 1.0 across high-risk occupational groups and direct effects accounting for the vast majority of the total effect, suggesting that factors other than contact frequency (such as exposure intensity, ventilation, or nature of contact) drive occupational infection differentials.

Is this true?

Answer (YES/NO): NO